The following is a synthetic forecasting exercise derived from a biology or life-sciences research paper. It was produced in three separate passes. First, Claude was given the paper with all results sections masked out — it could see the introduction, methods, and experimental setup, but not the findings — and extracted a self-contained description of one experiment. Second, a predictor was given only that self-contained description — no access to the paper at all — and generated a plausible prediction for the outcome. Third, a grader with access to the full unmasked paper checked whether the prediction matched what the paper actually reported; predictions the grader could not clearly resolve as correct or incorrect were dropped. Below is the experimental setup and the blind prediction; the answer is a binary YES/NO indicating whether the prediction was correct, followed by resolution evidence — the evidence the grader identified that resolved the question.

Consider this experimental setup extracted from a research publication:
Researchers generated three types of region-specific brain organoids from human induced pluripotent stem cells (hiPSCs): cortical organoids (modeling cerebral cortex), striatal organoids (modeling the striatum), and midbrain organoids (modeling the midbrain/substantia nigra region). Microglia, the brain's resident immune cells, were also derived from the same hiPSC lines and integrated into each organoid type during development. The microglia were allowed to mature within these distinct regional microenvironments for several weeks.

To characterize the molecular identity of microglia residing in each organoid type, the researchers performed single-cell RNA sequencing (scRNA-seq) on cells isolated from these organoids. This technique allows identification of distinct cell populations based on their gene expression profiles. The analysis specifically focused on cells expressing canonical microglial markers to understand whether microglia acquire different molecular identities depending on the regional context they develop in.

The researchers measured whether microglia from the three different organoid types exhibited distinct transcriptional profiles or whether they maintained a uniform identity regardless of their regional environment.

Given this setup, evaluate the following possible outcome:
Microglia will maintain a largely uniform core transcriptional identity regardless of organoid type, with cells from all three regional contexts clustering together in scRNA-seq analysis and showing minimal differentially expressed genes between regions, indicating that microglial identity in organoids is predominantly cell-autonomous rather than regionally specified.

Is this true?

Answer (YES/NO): NO